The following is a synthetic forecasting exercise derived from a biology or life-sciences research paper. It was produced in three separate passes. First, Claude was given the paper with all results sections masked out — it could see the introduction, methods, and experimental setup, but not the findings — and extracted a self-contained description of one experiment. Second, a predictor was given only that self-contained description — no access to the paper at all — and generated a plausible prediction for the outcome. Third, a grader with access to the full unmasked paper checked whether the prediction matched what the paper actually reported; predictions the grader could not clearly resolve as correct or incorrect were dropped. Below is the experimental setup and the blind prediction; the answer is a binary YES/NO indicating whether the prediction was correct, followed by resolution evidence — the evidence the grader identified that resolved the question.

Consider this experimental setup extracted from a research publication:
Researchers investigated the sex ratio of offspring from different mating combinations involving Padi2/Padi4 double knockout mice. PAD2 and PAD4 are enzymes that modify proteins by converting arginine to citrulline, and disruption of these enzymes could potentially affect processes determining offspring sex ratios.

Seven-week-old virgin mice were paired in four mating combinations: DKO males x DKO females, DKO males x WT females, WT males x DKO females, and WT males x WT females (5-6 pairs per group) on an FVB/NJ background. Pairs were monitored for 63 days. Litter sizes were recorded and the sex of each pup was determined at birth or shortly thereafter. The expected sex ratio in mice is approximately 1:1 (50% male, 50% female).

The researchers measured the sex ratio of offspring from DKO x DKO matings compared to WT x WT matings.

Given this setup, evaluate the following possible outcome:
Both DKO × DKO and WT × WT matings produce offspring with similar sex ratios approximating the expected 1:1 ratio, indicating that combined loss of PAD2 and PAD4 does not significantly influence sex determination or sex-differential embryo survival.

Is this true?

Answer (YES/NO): YES